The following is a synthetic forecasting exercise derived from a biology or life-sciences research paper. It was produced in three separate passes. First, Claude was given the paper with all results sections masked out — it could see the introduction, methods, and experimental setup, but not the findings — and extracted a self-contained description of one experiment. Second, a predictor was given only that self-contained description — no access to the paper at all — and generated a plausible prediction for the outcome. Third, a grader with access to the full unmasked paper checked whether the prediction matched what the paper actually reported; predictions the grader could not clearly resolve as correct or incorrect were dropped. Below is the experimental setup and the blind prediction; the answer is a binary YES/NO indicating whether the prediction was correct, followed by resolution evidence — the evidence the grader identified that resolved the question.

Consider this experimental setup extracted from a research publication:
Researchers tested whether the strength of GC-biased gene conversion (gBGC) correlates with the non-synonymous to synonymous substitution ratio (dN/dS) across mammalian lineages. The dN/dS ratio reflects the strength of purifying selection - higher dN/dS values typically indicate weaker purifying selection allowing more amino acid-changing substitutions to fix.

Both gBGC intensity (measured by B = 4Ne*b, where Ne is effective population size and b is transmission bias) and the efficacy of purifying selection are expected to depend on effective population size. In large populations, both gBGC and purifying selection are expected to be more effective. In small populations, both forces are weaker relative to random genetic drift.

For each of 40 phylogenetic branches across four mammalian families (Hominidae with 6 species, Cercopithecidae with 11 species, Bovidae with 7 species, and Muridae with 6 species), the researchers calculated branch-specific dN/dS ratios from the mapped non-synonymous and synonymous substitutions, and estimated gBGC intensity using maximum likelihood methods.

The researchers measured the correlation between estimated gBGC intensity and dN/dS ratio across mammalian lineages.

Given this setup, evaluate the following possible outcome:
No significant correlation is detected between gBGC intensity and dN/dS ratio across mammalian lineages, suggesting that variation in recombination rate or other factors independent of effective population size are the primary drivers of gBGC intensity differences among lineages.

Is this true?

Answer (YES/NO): NO